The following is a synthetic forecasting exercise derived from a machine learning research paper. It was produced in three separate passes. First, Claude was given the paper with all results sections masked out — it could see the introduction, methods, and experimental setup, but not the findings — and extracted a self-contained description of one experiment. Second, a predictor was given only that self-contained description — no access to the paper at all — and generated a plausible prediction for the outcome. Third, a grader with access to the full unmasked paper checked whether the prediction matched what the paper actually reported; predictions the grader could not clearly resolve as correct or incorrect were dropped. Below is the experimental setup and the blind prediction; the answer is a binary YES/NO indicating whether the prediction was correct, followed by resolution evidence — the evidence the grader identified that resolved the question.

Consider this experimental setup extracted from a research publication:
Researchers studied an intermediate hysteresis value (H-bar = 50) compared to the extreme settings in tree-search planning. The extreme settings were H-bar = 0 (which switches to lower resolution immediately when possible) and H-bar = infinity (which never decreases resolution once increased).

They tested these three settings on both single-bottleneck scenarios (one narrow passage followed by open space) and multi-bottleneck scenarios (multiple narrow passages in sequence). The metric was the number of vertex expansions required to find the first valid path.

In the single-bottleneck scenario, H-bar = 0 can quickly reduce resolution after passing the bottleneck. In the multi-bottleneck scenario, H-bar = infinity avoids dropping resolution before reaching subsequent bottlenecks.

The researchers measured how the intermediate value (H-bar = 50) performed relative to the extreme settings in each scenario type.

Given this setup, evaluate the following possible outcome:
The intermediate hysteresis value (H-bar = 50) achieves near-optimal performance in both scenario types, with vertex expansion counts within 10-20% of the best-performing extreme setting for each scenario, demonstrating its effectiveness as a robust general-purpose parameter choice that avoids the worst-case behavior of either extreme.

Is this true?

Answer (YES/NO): NO